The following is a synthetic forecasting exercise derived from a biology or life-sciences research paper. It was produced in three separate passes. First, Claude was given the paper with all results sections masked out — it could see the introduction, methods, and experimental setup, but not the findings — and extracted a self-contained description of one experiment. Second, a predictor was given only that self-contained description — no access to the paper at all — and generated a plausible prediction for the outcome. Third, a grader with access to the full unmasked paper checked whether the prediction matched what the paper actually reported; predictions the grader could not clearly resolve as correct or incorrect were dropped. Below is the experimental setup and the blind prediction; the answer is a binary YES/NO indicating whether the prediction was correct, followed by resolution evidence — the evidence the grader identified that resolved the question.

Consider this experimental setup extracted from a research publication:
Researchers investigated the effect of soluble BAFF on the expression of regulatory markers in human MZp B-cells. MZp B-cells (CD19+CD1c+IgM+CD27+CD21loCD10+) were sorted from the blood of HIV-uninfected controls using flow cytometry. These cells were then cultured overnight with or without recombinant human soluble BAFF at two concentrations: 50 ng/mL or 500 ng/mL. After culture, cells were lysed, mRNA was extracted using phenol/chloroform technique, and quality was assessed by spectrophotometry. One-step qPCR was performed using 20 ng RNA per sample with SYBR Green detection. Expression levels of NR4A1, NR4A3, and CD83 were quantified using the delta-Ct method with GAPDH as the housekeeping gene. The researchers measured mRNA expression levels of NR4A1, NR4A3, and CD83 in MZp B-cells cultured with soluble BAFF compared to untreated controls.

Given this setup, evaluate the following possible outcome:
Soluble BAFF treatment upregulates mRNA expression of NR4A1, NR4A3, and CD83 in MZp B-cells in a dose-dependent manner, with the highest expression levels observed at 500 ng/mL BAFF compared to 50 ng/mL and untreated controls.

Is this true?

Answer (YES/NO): NO